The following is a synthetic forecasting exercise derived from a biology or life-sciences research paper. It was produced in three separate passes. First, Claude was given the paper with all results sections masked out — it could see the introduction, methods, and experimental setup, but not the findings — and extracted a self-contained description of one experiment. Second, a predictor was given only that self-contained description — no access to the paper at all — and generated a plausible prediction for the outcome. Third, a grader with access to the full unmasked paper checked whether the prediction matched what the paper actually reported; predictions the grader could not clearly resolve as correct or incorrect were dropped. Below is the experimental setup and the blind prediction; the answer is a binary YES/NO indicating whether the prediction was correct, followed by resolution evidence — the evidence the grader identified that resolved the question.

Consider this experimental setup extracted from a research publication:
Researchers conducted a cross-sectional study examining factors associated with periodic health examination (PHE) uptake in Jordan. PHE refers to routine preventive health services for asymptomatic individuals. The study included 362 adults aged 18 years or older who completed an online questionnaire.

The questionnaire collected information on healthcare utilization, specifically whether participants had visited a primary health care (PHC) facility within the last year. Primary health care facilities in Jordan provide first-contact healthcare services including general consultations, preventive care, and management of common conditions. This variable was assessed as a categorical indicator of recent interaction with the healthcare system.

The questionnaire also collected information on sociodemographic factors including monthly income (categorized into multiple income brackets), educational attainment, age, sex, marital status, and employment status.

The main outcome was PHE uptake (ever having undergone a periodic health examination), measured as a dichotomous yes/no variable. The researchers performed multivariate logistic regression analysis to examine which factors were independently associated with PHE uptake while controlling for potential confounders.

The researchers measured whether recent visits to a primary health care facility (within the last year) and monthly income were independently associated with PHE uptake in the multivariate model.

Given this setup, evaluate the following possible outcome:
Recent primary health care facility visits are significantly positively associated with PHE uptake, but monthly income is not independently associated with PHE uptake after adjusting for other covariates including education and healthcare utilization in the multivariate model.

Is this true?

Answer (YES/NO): NO